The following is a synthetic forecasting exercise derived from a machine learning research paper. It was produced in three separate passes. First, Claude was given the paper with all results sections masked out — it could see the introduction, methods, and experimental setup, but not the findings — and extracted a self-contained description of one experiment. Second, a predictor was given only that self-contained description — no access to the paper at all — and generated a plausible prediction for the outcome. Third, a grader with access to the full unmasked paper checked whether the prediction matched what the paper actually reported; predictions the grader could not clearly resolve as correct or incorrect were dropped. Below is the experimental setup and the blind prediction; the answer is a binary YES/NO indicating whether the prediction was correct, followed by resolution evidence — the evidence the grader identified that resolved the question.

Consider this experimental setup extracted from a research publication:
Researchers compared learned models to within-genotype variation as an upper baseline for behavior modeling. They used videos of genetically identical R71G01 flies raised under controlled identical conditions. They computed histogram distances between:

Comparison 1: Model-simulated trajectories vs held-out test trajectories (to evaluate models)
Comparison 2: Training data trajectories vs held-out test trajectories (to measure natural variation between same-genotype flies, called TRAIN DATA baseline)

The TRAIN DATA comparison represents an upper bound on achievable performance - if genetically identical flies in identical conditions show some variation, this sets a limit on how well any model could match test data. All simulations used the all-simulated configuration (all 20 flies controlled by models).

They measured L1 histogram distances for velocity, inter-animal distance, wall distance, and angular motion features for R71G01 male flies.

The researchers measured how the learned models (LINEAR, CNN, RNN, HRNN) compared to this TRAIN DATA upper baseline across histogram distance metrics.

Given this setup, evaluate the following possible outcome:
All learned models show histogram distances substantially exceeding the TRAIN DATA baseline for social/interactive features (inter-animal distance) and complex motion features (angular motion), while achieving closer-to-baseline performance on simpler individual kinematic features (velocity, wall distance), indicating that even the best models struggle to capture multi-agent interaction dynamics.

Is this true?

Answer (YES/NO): NO